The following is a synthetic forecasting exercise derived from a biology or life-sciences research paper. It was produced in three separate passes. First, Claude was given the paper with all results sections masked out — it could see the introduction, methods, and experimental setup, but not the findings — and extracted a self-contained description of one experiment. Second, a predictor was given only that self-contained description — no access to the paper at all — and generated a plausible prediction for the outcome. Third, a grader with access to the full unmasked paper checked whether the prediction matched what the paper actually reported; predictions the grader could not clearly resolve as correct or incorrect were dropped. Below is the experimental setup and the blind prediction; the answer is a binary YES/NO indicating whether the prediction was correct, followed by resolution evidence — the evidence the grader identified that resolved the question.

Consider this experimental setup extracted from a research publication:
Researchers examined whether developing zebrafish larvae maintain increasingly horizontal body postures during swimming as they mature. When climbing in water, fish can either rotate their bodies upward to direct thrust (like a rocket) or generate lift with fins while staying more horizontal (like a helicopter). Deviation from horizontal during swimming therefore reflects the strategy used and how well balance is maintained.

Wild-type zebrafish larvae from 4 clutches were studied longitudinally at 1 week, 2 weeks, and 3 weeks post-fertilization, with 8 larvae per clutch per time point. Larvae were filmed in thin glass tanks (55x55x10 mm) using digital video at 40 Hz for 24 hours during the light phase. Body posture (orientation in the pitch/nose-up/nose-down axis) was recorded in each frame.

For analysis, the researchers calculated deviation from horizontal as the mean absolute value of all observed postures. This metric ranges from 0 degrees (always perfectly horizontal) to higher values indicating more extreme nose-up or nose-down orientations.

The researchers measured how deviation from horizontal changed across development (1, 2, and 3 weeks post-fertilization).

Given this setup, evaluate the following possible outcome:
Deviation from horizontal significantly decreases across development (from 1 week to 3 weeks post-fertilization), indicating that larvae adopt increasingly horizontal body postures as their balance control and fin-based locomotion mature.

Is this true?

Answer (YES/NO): YES